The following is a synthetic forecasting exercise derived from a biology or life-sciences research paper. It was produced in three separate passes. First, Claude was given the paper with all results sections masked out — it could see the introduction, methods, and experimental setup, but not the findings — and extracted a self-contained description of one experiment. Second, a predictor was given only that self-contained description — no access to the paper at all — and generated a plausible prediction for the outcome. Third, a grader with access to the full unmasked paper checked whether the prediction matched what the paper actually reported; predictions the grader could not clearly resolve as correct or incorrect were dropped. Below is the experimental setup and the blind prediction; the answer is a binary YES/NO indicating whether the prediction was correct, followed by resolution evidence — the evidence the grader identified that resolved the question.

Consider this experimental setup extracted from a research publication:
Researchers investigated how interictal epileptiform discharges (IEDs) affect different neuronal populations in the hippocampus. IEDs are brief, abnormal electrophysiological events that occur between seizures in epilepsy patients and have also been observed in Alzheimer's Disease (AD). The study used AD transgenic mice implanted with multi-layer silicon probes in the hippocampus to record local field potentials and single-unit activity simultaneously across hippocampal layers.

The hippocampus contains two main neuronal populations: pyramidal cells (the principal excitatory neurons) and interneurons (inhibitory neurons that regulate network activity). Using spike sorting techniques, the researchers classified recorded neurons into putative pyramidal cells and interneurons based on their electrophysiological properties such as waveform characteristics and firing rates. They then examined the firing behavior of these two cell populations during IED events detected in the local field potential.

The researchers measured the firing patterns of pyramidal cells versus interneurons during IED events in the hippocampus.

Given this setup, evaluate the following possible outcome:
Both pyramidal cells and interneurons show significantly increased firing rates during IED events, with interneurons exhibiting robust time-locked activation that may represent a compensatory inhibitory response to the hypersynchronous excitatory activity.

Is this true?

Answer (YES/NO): NO